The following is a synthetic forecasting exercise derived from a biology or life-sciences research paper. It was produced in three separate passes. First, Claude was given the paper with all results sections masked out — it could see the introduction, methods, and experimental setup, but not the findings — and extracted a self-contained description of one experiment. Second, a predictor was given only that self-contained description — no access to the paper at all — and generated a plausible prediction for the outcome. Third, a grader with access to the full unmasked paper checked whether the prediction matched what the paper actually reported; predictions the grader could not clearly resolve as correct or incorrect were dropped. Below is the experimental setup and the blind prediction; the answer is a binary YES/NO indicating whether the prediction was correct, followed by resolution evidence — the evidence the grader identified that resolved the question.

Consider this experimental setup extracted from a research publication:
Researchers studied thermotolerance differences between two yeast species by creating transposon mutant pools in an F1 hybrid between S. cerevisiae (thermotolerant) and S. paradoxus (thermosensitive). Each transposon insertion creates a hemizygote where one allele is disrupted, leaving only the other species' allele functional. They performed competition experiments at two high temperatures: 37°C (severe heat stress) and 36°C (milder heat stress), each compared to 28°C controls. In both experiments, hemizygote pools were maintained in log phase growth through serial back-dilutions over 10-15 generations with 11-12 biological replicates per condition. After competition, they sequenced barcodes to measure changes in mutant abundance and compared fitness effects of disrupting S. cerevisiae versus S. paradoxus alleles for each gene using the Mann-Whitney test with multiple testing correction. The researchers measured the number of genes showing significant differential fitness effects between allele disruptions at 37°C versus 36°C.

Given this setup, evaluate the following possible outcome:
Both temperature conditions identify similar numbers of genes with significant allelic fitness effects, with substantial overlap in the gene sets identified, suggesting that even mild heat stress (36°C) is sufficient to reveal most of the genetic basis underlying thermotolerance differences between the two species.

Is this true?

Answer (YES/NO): NO